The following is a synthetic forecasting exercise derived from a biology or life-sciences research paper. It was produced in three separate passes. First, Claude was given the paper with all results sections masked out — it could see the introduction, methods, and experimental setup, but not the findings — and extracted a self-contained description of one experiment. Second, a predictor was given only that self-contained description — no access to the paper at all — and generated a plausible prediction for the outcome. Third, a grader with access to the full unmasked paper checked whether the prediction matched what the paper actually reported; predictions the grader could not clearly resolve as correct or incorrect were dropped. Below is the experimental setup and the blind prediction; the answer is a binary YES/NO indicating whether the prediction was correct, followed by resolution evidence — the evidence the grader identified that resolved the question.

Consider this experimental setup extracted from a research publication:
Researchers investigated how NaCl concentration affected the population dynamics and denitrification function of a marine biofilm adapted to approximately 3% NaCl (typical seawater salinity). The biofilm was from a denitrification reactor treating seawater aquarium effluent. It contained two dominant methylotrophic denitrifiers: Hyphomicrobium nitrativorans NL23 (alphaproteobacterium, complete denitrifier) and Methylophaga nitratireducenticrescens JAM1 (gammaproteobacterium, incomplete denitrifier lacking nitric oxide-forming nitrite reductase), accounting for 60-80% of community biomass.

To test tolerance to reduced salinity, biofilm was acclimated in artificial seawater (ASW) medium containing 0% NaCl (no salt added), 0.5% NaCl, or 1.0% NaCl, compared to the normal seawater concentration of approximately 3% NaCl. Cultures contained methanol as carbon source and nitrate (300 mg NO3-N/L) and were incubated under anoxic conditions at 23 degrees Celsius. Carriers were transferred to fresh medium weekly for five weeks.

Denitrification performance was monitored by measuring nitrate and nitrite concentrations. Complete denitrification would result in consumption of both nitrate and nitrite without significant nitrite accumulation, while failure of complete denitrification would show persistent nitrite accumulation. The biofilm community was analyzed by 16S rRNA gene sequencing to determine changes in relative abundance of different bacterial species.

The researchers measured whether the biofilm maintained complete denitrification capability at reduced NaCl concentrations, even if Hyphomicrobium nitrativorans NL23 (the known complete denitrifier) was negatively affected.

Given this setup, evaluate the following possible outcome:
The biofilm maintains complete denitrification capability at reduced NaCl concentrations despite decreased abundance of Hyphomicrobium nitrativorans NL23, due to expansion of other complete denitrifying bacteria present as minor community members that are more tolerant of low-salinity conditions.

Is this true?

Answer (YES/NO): NO